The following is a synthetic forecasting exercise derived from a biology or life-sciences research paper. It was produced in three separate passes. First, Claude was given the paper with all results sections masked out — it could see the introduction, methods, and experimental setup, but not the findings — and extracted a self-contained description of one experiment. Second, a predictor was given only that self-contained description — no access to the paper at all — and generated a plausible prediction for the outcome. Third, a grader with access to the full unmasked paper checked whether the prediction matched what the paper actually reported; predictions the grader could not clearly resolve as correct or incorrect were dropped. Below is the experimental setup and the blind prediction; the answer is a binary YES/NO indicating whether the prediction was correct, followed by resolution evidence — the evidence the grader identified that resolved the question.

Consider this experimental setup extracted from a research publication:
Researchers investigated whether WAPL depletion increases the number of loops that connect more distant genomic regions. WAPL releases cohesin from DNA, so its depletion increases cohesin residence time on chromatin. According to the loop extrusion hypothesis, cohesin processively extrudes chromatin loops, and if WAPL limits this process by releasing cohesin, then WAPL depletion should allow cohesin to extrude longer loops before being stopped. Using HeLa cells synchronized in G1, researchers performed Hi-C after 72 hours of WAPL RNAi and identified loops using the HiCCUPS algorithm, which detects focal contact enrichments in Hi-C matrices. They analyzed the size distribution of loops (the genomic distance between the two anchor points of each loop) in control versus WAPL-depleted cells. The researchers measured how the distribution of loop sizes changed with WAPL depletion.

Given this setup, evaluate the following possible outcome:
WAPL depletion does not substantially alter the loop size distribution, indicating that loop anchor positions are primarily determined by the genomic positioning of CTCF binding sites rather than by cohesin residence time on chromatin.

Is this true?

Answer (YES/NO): NO